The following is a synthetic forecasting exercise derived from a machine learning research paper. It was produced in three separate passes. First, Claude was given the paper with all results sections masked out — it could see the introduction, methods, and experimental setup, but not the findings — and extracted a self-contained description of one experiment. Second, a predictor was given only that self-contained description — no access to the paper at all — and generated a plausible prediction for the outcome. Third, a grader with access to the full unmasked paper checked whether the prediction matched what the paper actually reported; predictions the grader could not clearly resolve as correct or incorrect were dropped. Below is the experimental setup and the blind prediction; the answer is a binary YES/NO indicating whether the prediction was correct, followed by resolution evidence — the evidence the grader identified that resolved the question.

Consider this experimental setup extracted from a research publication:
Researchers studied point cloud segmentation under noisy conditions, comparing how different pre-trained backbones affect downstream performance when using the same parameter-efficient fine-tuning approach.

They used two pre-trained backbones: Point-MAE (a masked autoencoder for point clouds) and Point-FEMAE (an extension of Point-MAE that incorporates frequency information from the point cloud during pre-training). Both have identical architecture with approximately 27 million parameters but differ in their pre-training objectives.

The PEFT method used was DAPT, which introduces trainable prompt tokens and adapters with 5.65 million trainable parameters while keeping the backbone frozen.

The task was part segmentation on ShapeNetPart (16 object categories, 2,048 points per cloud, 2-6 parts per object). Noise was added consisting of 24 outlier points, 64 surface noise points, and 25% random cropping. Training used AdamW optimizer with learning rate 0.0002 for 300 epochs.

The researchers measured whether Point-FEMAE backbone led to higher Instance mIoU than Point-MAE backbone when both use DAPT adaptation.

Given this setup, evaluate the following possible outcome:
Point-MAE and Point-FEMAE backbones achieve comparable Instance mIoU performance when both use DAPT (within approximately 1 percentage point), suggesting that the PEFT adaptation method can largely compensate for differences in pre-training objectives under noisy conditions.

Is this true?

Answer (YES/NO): YES